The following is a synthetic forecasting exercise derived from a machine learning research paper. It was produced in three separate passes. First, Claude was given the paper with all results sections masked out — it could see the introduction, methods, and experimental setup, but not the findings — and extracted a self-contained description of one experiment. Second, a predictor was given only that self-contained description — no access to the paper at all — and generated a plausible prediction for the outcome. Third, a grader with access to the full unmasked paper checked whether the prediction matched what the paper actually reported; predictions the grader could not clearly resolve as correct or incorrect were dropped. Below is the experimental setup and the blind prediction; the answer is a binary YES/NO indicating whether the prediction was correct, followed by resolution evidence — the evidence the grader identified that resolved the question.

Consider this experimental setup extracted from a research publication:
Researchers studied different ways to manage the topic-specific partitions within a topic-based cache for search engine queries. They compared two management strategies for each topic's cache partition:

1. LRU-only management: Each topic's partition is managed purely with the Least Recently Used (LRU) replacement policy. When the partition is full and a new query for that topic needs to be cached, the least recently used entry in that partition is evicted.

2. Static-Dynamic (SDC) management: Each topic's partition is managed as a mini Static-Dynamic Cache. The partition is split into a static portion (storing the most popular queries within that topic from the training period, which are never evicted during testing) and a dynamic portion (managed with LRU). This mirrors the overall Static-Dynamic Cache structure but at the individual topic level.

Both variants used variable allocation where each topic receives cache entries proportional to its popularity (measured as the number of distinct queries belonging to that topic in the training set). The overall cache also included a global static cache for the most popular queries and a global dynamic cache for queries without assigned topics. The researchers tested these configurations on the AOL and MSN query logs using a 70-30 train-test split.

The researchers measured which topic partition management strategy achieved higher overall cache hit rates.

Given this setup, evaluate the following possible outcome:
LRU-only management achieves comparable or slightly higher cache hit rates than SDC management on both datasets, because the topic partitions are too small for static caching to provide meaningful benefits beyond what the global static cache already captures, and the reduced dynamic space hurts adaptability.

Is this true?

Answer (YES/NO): NO